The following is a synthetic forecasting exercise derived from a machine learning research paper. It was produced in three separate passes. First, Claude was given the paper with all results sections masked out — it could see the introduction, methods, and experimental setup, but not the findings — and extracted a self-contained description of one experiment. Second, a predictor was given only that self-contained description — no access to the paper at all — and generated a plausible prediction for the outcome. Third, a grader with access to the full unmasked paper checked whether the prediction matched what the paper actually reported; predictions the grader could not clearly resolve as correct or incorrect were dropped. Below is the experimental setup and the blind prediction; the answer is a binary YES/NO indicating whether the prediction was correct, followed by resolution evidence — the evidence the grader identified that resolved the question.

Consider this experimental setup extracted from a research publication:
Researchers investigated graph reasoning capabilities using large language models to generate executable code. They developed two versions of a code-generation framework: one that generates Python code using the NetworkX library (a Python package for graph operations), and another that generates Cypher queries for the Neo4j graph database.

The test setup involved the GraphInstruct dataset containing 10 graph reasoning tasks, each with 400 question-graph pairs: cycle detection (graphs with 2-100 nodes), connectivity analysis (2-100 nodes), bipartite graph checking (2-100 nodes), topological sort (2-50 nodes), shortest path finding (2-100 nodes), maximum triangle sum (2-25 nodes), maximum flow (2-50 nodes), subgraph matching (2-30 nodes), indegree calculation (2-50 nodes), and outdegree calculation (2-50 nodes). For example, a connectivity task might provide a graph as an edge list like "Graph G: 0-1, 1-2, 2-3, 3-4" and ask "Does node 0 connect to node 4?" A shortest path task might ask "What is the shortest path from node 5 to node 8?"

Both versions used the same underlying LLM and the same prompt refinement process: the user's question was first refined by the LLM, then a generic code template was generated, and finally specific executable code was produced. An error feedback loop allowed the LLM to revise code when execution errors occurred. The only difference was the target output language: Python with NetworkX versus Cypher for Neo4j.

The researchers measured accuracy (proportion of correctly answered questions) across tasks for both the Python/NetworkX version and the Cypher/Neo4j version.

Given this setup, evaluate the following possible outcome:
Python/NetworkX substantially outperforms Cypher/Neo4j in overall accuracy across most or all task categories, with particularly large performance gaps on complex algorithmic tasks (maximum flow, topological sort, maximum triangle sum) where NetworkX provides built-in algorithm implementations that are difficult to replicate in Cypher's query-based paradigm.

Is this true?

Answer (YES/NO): NO